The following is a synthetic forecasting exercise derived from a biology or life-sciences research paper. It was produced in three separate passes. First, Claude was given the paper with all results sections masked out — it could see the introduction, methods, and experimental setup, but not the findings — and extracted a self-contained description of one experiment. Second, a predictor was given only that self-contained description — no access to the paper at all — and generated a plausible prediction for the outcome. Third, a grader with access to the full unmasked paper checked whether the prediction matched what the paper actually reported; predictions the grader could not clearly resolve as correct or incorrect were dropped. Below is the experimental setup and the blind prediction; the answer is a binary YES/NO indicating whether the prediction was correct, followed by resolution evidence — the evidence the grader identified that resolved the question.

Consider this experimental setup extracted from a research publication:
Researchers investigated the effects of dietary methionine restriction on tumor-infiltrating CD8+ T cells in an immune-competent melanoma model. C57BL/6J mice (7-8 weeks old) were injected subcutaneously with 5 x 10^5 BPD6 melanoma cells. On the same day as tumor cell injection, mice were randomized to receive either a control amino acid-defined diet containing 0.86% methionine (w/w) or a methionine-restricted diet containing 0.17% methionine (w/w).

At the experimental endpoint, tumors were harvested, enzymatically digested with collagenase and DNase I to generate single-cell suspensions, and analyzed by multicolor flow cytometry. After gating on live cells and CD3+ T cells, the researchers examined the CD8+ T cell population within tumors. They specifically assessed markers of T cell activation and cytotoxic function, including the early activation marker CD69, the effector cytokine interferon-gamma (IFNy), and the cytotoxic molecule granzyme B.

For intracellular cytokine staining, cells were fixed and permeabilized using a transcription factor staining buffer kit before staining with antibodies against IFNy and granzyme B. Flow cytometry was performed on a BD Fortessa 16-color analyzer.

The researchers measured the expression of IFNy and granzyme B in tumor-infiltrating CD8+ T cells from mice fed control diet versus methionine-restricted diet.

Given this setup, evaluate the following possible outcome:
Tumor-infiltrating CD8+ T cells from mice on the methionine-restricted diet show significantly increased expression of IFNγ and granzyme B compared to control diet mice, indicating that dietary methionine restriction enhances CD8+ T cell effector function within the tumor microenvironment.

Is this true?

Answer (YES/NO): NO